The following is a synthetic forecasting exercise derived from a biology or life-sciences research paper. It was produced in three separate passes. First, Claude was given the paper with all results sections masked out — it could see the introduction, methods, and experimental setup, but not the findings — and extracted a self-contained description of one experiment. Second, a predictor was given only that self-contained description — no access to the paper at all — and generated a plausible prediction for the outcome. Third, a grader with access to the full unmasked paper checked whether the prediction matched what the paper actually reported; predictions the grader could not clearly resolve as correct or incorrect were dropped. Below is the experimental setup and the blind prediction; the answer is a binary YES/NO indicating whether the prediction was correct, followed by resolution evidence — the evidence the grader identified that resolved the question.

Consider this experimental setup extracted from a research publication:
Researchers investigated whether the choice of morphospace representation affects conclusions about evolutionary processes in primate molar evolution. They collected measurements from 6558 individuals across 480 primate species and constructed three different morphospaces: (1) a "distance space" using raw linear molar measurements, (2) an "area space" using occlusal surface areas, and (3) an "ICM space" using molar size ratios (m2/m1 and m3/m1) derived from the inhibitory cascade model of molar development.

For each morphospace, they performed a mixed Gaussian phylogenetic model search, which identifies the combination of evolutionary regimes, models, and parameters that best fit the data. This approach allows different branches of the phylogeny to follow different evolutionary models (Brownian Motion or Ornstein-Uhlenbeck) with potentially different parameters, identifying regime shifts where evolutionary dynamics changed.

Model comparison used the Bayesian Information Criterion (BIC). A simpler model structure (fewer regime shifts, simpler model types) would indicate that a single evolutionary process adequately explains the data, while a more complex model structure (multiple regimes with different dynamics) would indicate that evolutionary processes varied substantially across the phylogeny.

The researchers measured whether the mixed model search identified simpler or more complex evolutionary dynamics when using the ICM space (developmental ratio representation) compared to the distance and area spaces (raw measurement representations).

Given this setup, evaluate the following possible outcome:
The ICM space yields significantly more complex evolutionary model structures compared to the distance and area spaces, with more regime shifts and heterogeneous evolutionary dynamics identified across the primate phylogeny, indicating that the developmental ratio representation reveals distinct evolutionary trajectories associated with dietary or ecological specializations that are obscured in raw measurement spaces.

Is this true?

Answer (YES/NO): NO